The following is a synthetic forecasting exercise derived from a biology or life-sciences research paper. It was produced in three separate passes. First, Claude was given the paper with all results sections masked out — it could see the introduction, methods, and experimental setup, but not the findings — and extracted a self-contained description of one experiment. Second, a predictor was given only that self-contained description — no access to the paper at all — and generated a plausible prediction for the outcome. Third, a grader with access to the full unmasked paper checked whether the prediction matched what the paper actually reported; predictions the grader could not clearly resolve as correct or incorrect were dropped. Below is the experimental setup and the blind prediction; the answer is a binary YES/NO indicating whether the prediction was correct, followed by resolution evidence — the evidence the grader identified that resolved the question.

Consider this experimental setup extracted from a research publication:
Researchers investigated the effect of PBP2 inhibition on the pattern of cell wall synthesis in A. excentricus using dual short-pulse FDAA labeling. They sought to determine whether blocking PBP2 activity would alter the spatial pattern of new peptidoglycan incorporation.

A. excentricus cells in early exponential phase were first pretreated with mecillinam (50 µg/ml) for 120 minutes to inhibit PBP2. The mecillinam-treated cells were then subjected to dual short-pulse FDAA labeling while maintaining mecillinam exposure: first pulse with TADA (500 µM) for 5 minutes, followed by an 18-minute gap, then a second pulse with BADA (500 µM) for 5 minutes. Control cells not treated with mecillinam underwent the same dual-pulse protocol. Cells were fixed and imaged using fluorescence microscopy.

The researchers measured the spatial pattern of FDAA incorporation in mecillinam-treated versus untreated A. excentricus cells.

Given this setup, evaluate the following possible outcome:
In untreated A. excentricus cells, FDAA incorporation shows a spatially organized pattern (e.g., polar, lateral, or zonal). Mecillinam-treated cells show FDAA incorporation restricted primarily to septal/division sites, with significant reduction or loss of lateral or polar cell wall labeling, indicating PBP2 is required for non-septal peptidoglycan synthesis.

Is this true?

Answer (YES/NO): NO